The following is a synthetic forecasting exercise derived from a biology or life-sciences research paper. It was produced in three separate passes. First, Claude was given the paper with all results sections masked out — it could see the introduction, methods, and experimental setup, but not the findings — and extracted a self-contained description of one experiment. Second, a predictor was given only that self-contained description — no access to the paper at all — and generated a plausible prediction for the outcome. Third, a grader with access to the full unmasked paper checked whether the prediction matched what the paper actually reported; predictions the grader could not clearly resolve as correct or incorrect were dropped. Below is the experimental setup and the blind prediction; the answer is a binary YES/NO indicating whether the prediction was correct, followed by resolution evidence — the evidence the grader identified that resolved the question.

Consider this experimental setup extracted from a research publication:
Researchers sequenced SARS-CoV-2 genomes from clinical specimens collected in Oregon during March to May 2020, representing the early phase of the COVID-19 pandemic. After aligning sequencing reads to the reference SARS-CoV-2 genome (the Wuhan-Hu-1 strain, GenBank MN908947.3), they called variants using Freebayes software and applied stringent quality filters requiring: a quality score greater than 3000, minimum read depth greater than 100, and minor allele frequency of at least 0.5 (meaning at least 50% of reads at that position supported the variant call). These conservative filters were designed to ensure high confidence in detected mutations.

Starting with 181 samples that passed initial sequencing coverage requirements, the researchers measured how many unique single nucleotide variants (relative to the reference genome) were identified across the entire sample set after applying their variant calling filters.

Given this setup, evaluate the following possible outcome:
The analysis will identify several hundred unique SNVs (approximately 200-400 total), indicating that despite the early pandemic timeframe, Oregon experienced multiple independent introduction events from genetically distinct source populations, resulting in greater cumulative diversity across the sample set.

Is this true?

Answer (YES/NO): YES